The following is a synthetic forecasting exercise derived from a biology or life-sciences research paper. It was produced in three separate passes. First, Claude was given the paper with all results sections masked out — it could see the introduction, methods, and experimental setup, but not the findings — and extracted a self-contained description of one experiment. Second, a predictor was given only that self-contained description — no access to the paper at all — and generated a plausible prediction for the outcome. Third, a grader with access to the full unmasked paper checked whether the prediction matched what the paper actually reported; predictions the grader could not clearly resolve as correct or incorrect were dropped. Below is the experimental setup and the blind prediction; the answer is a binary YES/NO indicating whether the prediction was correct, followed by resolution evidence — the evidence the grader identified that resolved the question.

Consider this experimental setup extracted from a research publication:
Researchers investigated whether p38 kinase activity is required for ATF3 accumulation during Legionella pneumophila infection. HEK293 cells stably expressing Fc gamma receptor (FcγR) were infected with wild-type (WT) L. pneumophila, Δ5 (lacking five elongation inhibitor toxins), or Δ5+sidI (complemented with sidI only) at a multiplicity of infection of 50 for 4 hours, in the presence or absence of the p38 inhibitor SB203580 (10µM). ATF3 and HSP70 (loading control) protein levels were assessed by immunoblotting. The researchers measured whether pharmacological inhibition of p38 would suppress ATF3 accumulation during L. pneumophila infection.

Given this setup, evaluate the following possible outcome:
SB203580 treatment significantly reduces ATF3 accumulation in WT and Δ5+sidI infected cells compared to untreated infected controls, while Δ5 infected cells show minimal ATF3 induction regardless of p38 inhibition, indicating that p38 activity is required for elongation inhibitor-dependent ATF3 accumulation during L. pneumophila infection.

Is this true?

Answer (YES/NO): YES